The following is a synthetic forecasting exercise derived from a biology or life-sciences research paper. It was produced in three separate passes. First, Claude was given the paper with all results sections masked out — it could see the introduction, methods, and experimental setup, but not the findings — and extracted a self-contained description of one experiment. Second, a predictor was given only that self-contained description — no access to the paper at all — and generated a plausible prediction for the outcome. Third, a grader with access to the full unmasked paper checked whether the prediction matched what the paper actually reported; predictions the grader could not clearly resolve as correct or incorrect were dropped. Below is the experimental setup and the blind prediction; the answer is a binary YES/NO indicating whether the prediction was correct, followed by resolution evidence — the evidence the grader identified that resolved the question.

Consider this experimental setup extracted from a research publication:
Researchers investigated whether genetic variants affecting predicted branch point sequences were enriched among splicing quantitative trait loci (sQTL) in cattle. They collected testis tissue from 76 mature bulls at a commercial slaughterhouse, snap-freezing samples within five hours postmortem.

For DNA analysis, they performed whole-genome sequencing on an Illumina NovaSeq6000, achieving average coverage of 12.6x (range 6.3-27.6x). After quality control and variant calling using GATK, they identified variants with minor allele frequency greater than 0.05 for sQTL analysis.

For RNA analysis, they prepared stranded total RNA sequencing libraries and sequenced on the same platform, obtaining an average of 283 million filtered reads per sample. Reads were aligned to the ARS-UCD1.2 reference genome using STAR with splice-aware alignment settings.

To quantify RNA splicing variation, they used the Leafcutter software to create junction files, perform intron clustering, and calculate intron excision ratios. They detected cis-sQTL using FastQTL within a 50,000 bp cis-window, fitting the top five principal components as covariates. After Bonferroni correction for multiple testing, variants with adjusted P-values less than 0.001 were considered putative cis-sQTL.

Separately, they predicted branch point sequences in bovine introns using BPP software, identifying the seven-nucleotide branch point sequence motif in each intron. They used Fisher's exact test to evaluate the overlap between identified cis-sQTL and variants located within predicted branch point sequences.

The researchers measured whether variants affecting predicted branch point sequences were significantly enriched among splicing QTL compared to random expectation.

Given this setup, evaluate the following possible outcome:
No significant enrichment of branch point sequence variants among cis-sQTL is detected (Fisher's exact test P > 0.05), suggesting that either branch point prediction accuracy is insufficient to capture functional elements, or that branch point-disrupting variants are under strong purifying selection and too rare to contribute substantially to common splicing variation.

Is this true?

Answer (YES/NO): NO